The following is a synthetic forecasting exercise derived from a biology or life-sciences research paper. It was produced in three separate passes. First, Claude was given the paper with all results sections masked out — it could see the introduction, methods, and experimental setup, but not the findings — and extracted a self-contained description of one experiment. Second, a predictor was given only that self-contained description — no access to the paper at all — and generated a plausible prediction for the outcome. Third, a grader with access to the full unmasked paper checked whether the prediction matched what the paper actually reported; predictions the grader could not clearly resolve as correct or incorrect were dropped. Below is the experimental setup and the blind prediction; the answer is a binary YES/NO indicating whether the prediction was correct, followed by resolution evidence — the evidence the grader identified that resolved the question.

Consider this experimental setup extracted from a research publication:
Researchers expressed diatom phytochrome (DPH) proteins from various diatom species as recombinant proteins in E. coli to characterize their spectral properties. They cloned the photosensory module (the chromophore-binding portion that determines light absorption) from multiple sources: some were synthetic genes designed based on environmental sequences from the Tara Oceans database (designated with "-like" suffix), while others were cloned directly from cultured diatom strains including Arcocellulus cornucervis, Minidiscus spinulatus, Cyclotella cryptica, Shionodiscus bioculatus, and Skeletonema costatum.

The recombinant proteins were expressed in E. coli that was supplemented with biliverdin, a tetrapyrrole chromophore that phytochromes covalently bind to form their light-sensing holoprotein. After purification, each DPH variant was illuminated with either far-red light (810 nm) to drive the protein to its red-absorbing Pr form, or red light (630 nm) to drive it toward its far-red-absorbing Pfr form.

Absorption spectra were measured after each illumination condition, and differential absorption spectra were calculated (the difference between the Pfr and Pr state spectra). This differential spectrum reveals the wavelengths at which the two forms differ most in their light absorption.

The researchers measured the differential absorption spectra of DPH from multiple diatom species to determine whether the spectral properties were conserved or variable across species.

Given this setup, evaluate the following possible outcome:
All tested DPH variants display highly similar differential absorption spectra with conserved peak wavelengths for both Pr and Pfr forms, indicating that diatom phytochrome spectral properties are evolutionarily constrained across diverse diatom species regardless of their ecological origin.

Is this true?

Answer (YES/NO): YES